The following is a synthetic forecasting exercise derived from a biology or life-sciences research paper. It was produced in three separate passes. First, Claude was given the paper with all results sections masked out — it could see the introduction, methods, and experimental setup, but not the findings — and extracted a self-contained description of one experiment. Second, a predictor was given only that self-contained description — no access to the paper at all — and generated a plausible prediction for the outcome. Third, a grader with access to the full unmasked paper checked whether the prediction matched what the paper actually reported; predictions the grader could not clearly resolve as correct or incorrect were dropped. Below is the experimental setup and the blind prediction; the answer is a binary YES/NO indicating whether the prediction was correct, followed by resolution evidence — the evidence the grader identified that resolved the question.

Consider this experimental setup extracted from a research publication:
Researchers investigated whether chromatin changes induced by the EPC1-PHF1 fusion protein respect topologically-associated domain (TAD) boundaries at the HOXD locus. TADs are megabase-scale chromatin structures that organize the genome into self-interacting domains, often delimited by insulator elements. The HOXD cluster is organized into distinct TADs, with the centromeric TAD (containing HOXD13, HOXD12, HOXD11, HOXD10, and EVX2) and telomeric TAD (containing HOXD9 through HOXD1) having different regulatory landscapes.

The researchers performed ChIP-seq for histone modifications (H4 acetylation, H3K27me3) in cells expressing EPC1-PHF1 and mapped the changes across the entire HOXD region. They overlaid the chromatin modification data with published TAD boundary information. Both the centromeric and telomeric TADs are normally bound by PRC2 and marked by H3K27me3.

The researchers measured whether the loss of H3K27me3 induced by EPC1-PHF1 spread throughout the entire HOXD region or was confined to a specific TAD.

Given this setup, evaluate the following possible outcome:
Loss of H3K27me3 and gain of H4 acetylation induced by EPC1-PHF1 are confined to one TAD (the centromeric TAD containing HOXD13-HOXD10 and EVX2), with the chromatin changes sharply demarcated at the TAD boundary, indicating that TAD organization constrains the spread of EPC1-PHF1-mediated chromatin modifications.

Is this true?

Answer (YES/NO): YES